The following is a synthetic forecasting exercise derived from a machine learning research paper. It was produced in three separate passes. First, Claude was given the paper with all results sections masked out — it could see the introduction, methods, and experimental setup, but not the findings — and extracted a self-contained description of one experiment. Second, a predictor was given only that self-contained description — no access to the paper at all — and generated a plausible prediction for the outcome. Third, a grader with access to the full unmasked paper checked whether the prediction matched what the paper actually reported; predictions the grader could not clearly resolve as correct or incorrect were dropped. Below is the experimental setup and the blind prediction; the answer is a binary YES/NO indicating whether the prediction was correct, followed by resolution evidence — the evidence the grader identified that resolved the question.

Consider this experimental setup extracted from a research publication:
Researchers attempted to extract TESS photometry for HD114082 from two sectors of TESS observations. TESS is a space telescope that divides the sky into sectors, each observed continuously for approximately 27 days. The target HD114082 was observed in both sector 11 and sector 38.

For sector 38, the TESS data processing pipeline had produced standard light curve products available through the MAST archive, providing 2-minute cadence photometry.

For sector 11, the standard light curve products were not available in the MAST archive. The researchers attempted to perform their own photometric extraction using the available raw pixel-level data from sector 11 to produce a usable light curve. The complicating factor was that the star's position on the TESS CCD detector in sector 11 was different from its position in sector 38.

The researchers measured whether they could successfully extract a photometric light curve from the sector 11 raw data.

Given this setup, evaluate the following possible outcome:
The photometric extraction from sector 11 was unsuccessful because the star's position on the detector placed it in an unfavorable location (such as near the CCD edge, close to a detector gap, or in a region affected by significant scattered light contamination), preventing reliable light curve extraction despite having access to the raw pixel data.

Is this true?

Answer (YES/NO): YES